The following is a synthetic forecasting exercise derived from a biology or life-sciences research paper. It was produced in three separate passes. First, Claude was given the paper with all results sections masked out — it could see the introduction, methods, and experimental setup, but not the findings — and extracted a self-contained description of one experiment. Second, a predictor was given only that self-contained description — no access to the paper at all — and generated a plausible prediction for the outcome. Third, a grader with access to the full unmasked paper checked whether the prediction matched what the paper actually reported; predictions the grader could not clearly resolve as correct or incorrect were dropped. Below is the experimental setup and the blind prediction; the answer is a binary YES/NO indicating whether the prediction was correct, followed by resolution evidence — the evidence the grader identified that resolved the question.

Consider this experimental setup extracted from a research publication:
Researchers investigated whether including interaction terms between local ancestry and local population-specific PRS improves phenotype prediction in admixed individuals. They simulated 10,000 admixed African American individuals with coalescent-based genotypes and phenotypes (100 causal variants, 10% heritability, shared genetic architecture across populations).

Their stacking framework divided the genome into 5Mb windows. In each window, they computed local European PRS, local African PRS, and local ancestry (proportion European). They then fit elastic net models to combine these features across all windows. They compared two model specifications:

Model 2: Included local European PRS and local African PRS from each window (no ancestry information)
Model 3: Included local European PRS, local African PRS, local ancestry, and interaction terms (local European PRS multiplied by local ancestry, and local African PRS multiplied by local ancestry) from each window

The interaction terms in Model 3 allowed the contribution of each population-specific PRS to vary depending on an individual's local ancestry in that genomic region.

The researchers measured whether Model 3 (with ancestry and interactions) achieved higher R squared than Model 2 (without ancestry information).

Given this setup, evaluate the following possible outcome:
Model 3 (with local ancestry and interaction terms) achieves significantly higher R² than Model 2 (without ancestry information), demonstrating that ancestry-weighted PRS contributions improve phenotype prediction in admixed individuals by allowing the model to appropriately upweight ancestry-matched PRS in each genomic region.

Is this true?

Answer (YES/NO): NO